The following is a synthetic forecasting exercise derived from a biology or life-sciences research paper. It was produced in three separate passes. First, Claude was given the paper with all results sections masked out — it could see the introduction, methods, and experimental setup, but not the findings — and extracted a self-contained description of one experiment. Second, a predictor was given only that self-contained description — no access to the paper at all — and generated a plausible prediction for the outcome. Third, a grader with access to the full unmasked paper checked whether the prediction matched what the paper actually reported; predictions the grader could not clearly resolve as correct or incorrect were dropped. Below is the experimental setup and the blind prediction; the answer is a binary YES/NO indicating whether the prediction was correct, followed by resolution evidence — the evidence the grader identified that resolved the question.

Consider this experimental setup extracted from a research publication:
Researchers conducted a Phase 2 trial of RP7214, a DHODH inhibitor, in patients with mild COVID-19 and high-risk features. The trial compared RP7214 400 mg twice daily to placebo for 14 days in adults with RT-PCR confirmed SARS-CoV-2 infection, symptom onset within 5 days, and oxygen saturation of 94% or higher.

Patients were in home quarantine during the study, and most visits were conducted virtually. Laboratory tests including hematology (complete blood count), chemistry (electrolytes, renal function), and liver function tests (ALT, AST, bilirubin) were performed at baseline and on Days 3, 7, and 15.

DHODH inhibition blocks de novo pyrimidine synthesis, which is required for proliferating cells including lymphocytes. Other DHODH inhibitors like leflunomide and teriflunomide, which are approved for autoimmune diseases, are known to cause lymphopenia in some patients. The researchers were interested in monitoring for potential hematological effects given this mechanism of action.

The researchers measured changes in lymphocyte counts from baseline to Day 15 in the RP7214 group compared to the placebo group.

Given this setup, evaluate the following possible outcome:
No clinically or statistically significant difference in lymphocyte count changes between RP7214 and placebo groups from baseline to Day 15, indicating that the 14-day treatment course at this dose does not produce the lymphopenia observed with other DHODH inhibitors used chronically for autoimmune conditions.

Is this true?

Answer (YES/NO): YES